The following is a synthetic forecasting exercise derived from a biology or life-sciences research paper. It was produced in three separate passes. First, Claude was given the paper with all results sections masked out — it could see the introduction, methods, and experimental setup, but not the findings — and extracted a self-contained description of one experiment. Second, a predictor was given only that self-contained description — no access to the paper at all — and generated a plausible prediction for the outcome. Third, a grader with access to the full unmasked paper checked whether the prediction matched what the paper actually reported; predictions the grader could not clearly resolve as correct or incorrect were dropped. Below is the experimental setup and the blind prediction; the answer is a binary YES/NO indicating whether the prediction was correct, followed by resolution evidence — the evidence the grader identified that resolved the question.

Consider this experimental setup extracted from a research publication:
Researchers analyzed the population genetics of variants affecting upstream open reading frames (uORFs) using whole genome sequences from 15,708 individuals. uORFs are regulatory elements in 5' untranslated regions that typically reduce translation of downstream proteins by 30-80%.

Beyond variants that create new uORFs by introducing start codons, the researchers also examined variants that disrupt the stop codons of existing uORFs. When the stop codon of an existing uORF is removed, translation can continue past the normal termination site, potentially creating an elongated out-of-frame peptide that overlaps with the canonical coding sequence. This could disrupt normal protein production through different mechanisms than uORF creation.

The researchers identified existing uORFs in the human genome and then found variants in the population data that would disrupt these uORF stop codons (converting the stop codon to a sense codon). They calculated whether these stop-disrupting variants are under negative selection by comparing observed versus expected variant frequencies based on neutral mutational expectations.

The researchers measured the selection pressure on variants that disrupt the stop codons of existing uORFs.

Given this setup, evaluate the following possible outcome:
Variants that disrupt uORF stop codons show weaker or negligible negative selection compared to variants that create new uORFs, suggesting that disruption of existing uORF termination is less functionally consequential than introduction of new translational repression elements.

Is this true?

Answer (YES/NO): NO